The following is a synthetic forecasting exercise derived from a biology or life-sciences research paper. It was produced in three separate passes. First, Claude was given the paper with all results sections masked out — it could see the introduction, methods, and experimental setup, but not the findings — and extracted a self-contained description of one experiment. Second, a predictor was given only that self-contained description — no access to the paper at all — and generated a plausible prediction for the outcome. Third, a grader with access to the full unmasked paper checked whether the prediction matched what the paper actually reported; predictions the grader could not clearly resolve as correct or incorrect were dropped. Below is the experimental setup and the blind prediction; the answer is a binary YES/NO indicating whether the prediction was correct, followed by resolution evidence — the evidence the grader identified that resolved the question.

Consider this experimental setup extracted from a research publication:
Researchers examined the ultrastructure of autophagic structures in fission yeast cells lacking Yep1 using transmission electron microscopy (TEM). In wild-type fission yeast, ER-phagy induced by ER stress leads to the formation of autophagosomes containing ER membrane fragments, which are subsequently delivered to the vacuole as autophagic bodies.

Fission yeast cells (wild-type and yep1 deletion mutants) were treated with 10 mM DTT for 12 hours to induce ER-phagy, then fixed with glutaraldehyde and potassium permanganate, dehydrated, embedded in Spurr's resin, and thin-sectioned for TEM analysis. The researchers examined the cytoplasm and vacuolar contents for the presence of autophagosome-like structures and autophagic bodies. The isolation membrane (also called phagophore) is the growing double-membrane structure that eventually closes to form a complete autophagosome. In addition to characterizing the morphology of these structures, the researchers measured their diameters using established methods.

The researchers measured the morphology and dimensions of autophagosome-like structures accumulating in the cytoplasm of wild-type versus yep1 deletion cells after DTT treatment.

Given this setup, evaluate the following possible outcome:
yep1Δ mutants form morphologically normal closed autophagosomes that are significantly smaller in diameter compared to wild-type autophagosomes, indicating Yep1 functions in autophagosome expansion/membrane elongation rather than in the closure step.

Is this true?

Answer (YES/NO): NO